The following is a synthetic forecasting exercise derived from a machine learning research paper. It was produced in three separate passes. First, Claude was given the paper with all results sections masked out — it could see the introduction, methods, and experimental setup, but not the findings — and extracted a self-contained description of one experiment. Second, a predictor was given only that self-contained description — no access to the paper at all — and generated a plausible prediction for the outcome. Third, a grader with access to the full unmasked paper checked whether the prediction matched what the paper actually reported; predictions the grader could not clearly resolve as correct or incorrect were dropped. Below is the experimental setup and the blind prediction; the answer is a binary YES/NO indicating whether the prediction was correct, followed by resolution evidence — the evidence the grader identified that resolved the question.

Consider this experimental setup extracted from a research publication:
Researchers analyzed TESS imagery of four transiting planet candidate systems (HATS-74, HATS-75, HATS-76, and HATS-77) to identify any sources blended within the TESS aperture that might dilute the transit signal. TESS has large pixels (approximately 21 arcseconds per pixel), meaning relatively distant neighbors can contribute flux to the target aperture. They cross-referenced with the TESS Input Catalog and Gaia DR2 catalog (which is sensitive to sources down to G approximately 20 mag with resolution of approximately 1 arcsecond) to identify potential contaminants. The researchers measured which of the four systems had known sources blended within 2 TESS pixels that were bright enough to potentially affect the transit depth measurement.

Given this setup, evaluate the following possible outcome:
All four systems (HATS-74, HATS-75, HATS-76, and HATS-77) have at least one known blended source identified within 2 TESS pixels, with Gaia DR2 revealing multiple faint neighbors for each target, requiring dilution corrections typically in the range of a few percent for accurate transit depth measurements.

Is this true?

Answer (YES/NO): NO